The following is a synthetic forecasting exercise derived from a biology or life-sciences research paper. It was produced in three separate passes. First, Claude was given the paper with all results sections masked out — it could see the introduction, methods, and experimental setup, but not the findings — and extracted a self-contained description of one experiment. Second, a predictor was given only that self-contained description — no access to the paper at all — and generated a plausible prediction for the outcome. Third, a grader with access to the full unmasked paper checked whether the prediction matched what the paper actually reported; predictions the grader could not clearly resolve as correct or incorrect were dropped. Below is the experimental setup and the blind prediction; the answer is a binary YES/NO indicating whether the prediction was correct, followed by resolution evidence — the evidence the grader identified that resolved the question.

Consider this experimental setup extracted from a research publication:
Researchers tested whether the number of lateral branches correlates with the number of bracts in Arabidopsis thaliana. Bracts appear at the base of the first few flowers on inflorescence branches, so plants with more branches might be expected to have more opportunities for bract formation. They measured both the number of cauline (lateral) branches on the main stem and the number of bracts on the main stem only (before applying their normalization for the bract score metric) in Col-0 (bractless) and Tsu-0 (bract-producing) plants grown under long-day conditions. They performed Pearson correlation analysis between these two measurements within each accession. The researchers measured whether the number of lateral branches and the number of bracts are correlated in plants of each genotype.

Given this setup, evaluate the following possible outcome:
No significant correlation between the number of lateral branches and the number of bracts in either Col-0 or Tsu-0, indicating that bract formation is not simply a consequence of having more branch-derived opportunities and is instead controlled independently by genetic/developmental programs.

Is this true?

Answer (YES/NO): YES